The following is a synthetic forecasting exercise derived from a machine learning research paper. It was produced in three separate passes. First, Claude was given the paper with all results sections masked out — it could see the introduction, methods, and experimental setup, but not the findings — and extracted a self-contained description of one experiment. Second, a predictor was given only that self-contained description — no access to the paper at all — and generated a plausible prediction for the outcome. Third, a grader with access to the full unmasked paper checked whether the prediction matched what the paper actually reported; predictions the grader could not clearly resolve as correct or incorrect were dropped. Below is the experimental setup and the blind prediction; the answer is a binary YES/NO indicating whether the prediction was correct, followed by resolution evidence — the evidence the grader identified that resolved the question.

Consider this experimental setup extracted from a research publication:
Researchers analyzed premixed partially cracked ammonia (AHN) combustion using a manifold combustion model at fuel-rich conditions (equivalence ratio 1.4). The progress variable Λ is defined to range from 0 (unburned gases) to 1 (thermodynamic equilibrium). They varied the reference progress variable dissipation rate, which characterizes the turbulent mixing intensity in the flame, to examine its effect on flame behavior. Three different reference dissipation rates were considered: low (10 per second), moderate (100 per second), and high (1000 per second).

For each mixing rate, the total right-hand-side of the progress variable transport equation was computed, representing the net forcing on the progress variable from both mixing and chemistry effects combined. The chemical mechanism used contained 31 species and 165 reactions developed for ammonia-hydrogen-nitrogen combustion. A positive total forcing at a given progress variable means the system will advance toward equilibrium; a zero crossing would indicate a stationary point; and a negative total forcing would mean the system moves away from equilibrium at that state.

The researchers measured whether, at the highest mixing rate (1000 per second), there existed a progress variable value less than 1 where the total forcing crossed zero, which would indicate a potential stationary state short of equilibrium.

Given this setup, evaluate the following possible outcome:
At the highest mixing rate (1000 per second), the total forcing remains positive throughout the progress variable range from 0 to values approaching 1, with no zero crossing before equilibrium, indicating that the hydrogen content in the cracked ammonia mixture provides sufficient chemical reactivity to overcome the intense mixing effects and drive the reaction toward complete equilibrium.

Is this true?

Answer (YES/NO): NO